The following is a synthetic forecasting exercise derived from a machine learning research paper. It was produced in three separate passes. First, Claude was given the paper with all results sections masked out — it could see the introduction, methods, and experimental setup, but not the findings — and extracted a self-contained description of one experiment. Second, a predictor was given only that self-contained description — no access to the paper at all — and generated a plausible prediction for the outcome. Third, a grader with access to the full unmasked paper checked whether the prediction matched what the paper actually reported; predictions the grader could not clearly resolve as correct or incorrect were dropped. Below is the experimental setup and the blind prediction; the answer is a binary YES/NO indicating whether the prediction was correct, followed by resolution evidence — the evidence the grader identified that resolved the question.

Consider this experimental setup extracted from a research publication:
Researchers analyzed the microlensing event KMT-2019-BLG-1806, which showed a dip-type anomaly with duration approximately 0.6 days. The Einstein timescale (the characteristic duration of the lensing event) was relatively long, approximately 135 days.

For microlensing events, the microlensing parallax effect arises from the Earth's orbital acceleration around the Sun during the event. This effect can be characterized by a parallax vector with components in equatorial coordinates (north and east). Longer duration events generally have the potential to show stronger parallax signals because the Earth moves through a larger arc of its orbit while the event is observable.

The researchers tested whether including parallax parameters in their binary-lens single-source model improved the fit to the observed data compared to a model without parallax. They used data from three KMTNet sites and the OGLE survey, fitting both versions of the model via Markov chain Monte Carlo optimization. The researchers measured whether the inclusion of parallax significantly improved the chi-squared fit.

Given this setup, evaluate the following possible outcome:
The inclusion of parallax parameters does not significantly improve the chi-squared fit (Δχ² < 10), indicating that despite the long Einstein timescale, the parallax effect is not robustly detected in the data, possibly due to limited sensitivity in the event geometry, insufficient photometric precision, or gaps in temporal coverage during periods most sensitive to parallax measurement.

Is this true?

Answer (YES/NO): NO